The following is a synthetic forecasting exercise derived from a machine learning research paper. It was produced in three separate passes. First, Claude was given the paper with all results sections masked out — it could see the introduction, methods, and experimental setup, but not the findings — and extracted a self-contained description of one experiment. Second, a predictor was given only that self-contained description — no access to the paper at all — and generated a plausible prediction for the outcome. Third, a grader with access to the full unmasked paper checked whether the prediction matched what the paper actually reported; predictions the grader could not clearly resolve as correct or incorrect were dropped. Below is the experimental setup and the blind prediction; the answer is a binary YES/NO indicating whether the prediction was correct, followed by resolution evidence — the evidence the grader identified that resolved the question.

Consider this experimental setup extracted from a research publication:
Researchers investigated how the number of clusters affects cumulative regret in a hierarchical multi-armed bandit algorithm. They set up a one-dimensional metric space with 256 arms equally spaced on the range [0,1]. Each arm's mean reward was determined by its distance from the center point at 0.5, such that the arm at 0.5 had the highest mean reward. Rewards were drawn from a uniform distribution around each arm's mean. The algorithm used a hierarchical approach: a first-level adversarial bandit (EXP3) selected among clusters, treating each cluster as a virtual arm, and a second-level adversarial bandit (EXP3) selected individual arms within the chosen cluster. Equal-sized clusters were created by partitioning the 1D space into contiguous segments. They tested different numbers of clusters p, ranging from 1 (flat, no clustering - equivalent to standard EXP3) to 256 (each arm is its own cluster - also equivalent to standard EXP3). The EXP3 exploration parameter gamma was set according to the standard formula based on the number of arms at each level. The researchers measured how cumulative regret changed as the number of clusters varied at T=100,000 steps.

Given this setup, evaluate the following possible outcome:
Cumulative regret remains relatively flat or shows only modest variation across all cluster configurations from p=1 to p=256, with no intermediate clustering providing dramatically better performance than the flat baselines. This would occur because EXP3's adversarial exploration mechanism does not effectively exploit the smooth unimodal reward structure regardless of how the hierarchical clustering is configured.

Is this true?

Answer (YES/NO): NO